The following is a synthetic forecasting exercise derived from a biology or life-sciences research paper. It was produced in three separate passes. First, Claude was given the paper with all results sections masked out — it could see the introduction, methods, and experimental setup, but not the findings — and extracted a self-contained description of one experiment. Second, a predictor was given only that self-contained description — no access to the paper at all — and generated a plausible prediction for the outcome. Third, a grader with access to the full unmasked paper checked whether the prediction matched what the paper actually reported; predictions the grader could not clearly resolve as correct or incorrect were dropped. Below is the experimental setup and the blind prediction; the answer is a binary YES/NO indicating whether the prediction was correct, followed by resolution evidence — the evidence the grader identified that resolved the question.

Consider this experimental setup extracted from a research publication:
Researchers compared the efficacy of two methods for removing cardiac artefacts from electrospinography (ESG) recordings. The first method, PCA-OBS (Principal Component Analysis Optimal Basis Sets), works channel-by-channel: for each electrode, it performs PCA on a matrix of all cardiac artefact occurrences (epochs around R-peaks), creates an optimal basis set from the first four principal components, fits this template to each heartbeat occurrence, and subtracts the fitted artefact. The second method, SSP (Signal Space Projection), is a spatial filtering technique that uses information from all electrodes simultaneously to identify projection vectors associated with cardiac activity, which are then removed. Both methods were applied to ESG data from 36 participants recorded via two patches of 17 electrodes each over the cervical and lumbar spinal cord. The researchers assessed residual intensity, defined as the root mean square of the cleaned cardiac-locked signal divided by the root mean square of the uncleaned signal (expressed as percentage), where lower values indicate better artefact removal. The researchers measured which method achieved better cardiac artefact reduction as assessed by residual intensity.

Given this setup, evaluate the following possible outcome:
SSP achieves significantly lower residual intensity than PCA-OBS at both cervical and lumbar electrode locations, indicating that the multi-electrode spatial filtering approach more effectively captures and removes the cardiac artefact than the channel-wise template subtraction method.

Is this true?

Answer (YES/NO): NO